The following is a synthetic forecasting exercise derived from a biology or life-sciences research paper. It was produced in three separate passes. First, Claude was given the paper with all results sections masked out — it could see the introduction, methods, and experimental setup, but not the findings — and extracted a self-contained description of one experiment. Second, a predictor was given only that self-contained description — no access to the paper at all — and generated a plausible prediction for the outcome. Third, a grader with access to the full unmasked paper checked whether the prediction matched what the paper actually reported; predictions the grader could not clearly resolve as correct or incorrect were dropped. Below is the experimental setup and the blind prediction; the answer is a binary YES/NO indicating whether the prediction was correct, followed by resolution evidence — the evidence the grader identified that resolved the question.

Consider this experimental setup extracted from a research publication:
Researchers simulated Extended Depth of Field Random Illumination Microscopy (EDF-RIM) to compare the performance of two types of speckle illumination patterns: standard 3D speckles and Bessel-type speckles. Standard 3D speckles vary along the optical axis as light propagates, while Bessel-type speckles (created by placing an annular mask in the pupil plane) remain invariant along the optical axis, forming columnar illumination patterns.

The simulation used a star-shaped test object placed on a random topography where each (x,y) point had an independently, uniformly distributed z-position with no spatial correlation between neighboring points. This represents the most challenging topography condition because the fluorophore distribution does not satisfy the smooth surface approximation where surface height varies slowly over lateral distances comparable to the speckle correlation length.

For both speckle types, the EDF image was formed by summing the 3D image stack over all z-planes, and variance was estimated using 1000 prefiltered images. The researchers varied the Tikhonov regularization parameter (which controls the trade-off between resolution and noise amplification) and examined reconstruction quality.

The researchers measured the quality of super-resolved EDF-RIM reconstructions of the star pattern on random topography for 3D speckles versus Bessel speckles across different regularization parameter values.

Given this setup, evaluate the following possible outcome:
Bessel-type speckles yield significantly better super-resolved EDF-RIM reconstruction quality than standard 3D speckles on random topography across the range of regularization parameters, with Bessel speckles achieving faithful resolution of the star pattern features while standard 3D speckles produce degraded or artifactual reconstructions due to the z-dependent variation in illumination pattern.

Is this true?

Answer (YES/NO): YES